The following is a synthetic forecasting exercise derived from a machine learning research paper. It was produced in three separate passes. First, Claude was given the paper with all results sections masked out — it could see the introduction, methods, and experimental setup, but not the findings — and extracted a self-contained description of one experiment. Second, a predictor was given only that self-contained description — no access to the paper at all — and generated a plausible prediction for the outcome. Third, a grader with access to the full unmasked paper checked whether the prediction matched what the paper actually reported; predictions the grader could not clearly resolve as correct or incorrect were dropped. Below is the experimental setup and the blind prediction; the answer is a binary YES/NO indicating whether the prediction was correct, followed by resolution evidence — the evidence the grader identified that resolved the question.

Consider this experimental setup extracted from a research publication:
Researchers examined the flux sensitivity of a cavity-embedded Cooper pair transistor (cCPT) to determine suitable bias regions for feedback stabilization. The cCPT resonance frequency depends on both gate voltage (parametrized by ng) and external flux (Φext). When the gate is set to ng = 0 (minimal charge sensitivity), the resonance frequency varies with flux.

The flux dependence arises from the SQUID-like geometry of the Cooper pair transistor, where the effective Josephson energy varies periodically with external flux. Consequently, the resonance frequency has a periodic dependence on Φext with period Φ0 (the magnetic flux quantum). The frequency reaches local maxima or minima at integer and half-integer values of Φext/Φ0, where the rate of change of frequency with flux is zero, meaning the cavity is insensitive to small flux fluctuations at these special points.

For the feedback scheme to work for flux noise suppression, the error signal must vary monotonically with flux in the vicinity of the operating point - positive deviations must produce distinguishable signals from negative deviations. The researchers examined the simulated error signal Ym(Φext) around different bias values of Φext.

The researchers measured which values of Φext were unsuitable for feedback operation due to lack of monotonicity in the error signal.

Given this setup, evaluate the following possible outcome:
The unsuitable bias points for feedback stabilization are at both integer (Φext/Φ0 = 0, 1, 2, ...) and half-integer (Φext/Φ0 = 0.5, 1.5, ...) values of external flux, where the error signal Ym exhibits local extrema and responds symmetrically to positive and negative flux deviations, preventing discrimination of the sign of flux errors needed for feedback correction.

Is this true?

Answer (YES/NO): YES